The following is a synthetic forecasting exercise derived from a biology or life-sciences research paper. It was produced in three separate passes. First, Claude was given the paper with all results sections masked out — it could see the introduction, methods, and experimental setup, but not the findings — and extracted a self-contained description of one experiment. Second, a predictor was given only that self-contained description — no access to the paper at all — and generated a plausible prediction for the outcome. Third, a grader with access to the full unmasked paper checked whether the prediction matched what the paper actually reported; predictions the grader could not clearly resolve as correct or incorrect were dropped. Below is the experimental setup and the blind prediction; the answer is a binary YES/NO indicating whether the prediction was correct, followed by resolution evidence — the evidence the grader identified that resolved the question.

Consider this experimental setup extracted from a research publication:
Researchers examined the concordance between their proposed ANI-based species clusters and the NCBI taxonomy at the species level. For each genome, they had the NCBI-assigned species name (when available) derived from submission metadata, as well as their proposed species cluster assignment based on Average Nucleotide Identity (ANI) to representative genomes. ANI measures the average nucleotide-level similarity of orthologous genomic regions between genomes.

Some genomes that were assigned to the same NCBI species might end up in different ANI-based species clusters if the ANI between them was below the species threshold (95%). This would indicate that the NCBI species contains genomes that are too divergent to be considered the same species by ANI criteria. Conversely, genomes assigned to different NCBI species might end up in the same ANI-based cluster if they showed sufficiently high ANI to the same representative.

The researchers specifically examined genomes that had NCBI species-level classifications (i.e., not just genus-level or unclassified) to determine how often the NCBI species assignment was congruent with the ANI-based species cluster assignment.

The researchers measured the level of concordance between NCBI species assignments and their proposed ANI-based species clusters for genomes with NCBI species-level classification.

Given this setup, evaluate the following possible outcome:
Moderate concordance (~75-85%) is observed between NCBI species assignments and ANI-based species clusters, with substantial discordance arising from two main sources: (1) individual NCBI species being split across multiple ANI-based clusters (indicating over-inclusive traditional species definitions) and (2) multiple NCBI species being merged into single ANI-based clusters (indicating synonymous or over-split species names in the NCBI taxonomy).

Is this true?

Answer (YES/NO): NO